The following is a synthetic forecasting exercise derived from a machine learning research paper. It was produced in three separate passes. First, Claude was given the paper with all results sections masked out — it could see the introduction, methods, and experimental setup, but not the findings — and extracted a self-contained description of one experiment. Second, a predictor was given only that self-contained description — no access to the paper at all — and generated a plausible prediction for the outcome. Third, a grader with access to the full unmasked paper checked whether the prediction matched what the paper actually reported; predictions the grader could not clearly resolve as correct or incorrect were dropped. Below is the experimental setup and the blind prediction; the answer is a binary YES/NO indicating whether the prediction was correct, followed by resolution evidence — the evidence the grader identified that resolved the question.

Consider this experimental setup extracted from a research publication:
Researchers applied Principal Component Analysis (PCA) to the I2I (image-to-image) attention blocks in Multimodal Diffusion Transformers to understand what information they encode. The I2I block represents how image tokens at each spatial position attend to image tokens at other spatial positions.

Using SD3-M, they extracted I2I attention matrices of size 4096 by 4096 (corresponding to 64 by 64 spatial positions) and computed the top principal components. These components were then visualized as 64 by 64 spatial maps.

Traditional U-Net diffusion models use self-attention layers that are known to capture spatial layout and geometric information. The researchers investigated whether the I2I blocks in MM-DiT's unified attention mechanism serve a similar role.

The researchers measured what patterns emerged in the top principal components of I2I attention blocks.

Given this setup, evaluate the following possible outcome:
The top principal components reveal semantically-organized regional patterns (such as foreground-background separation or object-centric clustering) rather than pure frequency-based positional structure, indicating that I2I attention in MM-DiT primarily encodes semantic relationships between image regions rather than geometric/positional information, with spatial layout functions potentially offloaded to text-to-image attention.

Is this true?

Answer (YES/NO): NO